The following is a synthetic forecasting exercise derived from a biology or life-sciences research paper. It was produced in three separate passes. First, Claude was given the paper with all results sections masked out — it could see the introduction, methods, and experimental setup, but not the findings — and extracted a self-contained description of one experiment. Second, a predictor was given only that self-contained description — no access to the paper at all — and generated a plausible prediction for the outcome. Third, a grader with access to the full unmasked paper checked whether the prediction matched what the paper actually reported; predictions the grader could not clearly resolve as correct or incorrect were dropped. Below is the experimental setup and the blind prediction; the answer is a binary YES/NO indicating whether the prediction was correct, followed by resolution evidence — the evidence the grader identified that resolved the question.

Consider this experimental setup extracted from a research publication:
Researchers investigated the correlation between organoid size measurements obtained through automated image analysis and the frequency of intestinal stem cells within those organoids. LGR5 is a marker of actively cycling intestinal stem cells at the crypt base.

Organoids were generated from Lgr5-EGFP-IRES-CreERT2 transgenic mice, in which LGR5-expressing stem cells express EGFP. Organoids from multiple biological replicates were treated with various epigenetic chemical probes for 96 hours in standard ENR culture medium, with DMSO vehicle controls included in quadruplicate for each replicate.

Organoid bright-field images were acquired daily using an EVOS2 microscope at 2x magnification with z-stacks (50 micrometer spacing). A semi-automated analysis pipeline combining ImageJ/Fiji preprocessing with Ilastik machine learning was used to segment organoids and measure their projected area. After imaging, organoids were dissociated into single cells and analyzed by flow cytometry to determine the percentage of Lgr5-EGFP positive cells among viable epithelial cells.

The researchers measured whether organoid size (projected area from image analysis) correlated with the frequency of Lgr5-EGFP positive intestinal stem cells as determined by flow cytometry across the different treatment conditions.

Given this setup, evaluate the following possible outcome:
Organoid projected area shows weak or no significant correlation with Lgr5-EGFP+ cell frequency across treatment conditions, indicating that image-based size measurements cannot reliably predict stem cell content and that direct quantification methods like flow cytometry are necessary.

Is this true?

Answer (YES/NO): NO